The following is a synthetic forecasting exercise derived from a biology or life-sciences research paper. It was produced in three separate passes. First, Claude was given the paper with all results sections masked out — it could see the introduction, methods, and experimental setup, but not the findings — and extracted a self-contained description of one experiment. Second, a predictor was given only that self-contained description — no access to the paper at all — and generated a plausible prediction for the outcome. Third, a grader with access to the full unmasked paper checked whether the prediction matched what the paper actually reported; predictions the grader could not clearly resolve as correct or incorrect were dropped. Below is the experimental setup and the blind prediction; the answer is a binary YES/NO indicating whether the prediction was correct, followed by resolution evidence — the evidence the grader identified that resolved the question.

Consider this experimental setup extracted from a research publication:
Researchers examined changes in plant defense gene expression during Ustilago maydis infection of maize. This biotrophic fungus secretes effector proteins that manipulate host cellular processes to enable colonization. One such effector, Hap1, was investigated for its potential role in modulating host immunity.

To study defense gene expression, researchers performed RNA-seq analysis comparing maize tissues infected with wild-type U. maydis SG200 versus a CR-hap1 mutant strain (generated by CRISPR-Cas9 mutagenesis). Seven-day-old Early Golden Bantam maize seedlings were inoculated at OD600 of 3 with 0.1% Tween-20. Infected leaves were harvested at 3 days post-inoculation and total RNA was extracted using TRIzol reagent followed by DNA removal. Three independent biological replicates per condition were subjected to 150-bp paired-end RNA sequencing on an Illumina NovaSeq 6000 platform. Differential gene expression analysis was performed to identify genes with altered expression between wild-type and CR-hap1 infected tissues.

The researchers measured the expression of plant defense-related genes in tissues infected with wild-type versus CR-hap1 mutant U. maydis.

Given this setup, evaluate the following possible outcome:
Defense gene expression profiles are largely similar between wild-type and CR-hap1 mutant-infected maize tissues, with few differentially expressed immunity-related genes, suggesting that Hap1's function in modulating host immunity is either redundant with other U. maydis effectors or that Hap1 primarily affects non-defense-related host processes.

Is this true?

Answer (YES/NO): NO